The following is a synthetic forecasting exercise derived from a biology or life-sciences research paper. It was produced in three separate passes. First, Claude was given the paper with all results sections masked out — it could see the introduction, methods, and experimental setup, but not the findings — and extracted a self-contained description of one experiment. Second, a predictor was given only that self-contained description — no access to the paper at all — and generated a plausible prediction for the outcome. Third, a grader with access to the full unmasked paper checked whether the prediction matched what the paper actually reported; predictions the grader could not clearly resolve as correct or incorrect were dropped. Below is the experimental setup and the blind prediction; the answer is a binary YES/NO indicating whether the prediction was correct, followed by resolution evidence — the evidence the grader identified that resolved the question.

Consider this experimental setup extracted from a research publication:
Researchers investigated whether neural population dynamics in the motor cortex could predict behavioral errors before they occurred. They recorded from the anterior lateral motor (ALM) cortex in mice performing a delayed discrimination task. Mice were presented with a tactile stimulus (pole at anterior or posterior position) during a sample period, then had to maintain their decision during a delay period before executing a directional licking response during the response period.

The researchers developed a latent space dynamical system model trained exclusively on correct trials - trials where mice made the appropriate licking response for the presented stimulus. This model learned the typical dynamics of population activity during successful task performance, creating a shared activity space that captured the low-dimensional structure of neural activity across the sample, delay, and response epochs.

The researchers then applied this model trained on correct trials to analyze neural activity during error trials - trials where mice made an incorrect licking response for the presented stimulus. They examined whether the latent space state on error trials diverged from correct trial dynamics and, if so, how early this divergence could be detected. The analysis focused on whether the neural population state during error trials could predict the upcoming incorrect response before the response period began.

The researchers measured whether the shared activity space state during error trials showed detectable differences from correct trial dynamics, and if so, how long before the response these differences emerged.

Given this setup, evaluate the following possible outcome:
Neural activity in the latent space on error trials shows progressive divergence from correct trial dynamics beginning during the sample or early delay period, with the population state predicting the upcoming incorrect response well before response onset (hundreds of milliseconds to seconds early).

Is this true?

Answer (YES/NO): YES